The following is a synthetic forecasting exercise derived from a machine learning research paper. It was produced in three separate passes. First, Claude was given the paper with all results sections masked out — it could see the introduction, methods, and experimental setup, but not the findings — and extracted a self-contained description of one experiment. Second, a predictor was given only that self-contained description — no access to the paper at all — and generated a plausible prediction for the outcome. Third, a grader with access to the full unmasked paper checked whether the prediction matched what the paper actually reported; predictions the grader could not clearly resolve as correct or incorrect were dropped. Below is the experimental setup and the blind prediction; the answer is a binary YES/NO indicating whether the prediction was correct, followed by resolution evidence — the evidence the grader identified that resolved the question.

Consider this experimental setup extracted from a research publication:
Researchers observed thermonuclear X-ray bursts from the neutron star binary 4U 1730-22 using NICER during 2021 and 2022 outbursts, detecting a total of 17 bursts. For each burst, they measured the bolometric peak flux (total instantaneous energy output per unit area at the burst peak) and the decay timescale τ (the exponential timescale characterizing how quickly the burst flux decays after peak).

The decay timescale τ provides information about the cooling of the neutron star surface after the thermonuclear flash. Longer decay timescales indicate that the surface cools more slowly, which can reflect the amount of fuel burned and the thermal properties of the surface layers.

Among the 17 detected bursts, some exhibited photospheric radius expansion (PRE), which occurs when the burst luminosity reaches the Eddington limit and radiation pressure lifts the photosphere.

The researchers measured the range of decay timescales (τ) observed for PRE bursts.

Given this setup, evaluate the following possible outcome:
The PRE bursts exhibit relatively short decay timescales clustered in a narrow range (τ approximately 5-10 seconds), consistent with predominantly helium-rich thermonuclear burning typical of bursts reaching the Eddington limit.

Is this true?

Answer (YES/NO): NO